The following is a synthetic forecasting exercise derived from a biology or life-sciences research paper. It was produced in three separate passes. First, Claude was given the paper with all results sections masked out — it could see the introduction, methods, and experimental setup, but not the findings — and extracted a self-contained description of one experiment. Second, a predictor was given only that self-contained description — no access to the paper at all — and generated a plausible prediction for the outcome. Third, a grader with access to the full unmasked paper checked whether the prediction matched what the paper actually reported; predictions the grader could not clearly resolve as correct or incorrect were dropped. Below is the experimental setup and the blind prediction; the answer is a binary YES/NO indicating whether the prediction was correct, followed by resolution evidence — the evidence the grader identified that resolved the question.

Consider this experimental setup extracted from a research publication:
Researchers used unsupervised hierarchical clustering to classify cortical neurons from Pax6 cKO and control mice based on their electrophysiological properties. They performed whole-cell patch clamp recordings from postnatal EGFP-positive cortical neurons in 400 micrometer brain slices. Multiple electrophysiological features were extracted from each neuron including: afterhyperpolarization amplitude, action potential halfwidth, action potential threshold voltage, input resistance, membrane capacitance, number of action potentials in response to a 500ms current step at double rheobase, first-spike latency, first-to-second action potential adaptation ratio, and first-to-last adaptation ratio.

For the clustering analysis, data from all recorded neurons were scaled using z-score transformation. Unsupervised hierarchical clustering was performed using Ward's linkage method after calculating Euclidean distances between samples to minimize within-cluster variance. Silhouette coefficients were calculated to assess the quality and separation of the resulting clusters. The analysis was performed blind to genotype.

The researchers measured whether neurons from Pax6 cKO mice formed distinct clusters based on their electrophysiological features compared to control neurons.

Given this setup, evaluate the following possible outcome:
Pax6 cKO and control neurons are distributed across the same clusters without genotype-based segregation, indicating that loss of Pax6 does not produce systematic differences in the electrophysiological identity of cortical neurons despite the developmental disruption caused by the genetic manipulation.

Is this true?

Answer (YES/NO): YES